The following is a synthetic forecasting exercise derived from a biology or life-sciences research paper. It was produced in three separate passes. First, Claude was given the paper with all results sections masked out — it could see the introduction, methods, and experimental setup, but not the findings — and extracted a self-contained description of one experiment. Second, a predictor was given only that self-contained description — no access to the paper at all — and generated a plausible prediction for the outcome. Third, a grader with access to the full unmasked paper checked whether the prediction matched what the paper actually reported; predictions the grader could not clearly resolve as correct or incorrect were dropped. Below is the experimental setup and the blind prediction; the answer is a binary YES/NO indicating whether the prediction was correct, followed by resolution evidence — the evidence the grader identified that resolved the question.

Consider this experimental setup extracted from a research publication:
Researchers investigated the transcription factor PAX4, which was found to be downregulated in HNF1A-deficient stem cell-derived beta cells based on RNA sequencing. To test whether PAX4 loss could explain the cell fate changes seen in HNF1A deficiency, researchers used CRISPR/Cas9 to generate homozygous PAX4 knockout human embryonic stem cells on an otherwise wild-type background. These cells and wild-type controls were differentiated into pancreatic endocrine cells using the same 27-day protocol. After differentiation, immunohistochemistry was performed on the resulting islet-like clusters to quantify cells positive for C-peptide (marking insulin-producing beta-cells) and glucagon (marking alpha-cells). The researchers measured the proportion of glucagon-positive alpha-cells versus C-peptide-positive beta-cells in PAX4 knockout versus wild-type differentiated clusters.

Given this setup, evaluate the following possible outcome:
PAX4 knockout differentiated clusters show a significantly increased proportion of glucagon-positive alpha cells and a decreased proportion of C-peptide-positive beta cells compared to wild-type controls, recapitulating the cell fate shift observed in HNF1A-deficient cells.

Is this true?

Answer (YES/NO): YES